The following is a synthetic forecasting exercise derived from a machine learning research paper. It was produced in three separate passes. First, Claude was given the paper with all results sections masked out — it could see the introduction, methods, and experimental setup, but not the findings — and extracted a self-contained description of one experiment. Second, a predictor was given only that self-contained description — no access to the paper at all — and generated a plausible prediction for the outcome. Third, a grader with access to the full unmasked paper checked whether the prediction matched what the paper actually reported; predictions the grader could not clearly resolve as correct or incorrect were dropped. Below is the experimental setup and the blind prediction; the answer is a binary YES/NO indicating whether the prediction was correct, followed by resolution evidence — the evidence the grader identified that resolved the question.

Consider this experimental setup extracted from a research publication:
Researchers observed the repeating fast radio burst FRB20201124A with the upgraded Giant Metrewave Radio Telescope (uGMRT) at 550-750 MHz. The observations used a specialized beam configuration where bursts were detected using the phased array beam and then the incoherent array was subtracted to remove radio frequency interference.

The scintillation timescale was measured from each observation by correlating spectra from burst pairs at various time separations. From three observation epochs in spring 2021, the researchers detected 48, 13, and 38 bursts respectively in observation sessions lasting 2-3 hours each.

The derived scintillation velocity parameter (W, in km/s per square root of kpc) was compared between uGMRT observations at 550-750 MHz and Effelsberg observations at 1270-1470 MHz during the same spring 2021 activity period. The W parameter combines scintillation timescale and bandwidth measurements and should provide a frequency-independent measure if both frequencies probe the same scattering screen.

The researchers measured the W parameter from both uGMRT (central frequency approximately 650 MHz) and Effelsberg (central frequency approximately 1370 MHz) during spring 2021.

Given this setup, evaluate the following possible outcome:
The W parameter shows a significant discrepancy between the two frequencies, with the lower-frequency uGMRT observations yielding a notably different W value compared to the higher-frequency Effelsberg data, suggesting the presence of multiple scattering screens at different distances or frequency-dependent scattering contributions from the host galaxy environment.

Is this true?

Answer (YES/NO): NO